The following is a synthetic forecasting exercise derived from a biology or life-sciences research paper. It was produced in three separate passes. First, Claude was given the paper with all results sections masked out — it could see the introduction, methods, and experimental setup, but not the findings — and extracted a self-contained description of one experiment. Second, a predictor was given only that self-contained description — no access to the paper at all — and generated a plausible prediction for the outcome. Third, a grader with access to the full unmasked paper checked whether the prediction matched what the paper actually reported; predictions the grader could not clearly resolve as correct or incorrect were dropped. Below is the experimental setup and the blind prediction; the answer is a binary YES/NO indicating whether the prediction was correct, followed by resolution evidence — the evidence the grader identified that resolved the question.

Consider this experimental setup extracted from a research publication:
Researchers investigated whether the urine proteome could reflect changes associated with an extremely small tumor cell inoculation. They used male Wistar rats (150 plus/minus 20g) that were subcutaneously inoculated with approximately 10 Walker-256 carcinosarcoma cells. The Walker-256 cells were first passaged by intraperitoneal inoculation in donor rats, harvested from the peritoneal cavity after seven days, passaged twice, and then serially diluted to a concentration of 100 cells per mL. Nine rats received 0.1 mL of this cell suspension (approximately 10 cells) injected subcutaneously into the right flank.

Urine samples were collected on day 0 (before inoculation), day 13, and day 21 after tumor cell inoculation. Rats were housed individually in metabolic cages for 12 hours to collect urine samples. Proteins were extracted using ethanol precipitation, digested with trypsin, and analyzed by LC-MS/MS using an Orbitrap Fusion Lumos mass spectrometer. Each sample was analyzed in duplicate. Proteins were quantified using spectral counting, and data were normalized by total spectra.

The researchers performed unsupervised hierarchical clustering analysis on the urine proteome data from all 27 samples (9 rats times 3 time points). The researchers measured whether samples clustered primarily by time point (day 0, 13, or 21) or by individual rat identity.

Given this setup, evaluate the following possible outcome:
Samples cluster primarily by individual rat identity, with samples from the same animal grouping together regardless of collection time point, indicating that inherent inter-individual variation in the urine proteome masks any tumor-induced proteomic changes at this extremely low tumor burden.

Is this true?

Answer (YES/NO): NO